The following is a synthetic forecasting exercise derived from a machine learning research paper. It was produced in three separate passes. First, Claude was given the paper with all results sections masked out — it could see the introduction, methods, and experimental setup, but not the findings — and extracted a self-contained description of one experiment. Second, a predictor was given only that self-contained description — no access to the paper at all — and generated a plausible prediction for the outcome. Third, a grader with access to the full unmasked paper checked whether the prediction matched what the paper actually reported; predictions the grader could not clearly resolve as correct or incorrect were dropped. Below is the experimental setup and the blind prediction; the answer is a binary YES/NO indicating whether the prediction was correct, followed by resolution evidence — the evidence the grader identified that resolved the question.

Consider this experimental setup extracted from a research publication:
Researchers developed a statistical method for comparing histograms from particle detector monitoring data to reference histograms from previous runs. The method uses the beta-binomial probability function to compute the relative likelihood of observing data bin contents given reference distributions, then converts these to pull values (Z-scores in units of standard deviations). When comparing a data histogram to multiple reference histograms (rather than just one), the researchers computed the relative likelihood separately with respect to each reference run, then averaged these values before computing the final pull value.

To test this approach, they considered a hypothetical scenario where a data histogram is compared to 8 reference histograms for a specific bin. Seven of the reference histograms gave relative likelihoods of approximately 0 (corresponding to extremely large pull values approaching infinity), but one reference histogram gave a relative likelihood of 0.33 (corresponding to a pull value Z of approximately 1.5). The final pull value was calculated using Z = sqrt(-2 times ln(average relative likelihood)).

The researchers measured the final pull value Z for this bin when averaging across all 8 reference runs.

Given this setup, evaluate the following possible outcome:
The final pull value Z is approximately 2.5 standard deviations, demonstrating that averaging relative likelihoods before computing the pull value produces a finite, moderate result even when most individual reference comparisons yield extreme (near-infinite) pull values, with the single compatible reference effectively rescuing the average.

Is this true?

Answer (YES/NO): YES